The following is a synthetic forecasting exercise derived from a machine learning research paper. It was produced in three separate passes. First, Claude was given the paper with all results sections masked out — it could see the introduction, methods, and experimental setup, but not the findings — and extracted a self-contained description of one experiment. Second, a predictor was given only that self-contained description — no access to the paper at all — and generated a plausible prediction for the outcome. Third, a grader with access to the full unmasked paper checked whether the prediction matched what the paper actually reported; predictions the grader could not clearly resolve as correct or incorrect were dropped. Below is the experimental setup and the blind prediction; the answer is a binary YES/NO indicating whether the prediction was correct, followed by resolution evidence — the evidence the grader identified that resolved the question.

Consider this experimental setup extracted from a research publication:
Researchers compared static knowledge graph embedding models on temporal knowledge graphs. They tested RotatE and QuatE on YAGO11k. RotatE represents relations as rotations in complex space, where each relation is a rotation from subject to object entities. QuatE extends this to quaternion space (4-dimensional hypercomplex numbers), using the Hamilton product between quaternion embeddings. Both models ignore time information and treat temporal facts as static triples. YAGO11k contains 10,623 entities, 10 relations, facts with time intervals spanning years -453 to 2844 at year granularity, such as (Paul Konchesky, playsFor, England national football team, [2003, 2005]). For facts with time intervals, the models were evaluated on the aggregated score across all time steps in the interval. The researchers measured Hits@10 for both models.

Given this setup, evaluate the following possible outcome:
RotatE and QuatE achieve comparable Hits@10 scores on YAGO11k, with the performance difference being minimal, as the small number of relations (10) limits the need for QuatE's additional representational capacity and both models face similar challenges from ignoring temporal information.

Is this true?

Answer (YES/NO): NO